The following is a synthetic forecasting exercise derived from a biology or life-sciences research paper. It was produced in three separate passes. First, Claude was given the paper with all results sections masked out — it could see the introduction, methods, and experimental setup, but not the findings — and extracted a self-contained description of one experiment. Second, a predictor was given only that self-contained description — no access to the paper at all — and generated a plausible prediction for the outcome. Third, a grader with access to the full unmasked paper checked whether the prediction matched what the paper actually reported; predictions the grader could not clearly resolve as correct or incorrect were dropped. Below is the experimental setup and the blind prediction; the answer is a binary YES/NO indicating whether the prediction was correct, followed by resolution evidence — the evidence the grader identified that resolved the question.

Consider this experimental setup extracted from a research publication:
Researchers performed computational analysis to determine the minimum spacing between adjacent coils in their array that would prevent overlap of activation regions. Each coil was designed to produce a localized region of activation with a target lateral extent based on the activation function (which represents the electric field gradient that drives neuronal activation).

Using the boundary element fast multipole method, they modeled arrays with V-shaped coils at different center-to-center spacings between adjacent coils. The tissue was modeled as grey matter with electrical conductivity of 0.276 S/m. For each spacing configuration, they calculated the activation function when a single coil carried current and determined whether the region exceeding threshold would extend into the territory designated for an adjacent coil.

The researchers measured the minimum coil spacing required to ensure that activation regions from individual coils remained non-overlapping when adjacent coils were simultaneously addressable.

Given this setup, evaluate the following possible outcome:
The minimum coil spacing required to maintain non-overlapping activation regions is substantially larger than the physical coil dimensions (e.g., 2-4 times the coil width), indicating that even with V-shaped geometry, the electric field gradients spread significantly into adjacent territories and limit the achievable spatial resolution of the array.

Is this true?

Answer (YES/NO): NO